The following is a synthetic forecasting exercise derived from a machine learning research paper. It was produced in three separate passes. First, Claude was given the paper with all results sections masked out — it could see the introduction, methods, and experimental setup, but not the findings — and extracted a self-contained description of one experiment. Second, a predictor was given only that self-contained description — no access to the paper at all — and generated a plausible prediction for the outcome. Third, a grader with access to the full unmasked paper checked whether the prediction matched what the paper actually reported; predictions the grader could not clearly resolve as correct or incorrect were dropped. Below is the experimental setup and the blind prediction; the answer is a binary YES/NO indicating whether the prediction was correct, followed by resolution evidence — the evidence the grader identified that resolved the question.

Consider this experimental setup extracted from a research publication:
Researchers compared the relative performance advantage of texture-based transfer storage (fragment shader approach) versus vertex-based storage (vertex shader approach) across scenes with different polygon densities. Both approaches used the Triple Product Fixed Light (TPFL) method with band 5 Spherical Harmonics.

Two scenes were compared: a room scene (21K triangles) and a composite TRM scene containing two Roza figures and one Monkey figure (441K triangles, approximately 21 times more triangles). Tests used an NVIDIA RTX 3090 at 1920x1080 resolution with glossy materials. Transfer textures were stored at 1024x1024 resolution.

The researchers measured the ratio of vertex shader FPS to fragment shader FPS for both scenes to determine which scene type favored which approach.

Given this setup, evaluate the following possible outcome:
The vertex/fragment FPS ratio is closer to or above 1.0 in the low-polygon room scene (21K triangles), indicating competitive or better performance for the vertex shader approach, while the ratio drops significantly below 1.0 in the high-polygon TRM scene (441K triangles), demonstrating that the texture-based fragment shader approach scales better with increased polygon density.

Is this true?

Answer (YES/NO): YES